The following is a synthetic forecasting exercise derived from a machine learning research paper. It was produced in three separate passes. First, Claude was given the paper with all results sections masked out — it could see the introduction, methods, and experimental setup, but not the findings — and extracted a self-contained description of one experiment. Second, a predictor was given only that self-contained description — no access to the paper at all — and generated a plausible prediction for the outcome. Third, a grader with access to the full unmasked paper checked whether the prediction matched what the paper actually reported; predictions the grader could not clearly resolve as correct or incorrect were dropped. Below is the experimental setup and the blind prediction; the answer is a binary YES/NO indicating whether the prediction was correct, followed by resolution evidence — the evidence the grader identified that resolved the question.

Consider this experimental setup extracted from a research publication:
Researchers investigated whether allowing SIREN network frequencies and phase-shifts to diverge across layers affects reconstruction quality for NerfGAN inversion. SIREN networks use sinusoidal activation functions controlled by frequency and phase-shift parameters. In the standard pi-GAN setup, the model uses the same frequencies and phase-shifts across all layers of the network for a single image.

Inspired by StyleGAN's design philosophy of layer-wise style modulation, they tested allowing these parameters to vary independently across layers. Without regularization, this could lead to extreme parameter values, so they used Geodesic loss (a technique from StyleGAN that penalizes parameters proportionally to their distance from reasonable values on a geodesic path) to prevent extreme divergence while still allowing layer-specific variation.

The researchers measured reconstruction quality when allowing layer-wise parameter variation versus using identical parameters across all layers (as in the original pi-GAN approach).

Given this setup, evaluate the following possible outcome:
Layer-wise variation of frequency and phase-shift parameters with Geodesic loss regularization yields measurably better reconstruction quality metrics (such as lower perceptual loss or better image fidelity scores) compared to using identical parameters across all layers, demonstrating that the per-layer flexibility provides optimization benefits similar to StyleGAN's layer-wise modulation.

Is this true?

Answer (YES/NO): NO